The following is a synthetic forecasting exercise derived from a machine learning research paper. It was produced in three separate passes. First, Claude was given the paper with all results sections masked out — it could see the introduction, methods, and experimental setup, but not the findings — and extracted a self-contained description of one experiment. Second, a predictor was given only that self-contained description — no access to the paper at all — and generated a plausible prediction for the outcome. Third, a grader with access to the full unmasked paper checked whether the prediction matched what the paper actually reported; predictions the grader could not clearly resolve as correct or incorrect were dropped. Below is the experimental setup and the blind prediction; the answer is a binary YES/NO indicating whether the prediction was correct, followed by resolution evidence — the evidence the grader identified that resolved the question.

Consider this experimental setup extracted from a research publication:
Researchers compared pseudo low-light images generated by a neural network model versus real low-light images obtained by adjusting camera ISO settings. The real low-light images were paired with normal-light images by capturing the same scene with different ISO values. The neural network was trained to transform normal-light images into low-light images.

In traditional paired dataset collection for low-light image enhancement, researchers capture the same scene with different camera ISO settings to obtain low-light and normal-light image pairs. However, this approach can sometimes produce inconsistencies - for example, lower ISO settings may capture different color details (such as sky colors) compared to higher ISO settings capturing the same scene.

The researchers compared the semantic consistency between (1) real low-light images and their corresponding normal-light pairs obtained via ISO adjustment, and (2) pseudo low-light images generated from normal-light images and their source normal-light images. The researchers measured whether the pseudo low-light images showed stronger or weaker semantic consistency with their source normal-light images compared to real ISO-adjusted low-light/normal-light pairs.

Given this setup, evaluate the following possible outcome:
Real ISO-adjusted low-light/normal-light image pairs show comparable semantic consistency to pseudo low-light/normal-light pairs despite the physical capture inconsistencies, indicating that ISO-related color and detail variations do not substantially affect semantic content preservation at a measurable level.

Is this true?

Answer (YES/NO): NO